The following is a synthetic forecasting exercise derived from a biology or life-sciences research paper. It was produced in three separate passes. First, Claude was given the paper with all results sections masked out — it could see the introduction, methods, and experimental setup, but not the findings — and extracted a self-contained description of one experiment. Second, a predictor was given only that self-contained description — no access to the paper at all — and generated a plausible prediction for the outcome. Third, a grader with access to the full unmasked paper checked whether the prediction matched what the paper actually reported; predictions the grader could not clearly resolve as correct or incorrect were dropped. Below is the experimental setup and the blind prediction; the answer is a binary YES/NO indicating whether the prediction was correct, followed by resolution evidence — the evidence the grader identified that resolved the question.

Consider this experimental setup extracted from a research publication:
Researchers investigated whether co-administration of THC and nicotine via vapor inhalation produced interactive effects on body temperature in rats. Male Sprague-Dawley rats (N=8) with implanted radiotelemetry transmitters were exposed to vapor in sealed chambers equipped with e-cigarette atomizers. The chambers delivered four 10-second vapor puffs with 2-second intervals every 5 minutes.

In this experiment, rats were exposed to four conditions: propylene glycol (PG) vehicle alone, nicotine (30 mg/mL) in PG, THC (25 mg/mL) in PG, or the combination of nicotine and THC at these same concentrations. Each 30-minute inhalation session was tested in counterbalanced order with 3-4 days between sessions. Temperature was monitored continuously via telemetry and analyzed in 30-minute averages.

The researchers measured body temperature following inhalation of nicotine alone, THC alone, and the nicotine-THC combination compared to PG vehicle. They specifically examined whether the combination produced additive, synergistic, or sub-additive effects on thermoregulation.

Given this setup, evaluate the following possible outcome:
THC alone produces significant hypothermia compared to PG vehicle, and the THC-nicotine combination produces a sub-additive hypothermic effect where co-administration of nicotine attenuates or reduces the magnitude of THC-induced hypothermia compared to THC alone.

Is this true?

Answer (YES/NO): NO